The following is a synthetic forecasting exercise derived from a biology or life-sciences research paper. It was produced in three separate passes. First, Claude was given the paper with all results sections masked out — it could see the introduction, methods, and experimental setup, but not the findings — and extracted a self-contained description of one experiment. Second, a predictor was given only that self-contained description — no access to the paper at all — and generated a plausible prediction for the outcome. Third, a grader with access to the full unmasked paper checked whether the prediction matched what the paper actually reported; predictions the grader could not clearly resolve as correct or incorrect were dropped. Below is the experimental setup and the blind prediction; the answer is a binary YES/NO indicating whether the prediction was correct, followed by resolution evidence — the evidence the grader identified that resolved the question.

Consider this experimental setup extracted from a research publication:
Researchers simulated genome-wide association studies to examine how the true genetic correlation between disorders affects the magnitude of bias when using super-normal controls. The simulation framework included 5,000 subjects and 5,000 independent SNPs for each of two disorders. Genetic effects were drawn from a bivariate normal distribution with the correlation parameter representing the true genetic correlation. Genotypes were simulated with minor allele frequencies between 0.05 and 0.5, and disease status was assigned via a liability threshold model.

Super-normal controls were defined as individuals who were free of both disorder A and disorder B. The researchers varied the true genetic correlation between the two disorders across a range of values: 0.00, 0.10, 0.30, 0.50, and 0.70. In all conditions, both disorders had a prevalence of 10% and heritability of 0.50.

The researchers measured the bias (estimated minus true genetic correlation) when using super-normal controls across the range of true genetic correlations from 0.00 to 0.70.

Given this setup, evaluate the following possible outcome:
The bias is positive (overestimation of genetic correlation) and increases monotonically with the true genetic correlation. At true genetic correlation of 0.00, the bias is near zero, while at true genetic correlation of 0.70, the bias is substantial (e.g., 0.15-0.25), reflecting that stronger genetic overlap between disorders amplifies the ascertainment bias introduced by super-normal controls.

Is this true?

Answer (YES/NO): NO